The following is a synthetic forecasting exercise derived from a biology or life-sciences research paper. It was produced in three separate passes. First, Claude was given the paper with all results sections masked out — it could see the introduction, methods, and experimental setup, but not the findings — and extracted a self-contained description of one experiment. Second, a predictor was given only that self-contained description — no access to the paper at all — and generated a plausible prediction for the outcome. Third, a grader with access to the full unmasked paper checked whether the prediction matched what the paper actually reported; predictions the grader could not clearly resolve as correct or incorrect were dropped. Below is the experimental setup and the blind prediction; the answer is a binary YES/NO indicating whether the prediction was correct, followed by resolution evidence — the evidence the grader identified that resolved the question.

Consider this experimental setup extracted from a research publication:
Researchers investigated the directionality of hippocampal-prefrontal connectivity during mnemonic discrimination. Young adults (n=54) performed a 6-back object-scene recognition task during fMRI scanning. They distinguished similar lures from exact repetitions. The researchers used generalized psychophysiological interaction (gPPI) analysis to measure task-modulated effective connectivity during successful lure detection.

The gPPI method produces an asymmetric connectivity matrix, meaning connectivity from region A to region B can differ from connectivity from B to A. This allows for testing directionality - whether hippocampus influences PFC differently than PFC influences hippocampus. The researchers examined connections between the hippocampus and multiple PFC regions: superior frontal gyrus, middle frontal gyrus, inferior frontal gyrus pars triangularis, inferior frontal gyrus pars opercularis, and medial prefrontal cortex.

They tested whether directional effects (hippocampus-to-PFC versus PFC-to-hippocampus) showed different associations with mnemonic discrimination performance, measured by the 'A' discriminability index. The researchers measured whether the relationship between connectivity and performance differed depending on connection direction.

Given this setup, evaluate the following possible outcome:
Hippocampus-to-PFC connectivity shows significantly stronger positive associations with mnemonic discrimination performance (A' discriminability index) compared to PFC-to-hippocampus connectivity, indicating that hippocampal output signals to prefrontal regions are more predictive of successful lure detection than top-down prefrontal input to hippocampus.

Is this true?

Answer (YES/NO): NO